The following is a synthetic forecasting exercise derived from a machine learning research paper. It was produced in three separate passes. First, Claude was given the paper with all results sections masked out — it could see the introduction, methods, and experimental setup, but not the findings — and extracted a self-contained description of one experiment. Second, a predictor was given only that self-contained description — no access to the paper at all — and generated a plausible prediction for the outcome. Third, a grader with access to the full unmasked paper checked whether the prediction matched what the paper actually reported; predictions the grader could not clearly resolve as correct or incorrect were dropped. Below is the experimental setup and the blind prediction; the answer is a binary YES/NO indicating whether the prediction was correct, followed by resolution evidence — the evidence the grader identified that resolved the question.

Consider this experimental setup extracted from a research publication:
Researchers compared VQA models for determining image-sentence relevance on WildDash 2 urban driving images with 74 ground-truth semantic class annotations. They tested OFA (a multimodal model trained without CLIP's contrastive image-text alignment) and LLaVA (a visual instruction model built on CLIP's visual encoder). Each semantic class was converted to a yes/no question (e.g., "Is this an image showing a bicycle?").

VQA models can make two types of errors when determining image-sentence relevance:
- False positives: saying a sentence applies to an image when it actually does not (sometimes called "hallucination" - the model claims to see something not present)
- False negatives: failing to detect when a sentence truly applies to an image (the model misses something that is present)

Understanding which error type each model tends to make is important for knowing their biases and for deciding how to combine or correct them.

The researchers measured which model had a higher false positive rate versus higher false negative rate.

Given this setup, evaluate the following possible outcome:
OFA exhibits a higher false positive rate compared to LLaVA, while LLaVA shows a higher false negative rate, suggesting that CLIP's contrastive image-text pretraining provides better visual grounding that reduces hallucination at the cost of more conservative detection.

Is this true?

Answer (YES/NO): NO